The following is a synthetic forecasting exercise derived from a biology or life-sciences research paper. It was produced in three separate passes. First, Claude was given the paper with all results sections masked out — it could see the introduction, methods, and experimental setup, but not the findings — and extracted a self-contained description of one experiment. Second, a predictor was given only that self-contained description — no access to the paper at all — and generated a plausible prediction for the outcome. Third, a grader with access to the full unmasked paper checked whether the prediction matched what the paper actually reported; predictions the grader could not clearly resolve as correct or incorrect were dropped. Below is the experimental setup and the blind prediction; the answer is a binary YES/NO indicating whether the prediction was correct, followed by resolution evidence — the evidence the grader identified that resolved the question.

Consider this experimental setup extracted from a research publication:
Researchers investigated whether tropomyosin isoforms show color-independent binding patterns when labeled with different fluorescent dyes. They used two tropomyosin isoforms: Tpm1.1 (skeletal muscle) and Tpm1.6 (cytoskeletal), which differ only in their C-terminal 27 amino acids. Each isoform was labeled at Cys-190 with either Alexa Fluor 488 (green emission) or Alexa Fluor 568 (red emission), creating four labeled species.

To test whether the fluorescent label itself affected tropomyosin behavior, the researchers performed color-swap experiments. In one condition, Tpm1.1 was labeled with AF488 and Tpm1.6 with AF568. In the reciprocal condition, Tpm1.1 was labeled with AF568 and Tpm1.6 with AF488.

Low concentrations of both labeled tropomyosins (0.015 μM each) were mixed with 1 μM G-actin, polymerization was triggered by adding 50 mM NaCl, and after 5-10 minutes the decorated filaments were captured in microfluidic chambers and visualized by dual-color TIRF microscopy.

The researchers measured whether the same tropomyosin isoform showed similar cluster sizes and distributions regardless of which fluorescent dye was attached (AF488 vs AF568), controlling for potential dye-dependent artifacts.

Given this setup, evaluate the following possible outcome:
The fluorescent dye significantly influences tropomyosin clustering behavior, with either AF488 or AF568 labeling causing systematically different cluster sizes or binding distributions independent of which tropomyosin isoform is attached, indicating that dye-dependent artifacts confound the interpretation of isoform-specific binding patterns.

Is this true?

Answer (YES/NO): NO